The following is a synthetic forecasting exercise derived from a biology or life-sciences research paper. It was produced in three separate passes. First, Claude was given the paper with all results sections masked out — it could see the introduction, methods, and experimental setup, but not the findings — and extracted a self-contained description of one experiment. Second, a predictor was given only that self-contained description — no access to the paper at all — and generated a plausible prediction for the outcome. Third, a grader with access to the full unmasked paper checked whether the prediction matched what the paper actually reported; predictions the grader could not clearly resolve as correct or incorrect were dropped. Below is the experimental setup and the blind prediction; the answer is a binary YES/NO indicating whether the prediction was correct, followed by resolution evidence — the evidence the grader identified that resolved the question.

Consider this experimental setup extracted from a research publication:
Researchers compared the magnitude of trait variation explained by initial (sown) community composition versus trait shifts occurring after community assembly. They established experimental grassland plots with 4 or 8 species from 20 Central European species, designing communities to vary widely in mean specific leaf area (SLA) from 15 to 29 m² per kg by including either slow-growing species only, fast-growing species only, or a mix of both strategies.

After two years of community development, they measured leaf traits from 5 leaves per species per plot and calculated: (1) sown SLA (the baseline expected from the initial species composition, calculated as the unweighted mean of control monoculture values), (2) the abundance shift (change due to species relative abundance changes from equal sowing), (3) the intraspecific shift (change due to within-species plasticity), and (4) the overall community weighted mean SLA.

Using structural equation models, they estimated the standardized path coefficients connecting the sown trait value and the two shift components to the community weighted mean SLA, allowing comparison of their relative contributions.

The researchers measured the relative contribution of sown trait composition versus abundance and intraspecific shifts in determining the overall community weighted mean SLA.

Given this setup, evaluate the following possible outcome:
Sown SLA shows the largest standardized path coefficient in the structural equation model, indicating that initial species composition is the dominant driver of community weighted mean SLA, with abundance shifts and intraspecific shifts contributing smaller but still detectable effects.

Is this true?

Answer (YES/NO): YES